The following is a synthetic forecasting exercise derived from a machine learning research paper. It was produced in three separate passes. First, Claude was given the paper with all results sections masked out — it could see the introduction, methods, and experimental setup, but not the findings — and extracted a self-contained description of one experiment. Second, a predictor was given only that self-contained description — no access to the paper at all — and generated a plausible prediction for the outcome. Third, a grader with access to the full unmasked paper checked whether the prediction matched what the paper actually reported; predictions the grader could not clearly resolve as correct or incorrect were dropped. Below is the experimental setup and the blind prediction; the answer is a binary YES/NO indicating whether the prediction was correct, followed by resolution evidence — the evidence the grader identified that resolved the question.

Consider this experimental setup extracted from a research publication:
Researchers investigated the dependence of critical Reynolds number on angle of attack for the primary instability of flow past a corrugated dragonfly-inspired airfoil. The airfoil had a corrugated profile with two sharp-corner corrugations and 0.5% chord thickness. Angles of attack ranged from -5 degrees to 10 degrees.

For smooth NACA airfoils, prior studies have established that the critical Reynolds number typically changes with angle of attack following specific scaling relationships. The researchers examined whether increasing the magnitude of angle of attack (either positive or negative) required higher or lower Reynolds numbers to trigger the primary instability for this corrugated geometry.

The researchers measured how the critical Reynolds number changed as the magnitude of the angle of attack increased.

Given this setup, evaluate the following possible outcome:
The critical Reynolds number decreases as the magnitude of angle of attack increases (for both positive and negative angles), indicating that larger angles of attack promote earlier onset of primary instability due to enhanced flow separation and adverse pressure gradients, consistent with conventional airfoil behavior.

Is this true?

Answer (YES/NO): YES